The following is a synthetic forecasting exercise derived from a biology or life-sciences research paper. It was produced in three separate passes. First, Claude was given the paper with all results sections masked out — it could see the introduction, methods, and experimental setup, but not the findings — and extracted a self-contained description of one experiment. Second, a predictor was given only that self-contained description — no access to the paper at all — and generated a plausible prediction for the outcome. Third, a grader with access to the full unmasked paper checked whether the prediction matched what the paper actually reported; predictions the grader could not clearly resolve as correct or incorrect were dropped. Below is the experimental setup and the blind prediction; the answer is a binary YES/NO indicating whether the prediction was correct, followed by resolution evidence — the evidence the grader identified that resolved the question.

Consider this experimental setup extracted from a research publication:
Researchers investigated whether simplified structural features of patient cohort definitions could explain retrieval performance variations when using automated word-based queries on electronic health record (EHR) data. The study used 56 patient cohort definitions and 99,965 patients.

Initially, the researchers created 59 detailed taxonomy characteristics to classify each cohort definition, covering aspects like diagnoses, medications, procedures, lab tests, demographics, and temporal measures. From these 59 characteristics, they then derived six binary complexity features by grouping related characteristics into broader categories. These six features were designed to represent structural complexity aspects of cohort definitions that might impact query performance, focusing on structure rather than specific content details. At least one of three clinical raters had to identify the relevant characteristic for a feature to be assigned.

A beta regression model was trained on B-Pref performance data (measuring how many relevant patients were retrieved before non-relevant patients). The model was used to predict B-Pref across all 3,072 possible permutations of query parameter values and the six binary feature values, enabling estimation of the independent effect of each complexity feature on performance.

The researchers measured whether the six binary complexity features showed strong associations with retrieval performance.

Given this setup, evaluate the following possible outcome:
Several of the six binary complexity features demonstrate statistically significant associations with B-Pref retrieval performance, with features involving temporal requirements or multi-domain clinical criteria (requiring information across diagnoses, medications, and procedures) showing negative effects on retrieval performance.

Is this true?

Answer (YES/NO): NO